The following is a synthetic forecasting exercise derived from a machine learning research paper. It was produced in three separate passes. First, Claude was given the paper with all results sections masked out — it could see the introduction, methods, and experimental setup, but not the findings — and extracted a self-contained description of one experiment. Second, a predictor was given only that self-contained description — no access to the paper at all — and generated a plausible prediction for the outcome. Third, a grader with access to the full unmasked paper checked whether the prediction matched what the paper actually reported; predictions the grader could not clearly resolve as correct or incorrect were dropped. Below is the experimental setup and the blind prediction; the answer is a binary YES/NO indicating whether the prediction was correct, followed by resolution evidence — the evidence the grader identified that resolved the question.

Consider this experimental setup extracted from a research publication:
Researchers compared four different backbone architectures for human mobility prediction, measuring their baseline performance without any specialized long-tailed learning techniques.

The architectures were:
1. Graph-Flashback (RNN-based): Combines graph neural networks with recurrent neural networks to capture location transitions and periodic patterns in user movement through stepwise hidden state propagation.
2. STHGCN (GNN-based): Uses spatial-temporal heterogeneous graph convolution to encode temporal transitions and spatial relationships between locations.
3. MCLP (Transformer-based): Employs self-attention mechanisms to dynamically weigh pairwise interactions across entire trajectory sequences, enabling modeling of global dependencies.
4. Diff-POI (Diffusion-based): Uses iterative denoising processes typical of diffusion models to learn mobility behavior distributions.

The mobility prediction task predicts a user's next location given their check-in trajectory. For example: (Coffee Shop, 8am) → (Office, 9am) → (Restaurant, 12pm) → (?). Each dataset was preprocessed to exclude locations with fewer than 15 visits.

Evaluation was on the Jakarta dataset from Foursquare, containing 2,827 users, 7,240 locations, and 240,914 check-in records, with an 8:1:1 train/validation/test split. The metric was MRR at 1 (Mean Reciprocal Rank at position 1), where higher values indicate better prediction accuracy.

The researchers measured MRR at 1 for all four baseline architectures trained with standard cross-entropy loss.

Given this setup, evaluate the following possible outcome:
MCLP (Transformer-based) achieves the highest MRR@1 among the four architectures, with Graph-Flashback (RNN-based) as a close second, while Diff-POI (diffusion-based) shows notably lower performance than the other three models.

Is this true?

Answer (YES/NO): NO